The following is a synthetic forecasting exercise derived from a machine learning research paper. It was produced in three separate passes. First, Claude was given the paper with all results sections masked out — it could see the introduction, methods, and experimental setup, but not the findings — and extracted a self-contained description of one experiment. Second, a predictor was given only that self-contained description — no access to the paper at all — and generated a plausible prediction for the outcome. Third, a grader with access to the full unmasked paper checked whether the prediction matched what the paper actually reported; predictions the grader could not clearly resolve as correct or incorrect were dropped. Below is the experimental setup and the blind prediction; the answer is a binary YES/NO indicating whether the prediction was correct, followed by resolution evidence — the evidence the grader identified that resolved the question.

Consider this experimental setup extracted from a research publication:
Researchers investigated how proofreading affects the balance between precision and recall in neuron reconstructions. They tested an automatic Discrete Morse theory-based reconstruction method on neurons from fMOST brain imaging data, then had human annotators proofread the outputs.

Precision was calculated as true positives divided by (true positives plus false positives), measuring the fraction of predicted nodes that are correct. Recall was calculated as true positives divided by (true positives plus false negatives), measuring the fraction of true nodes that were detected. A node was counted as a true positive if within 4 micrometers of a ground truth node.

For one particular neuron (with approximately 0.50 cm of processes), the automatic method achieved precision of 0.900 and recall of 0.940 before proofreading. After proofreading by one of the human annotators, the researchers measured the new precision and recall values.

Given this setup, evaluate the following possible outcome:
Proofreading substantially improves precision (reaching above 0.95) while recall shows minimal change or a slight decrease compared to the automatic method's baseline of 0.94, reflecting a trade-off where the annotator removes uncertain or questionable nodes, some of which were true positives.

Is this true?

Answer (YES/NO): YES